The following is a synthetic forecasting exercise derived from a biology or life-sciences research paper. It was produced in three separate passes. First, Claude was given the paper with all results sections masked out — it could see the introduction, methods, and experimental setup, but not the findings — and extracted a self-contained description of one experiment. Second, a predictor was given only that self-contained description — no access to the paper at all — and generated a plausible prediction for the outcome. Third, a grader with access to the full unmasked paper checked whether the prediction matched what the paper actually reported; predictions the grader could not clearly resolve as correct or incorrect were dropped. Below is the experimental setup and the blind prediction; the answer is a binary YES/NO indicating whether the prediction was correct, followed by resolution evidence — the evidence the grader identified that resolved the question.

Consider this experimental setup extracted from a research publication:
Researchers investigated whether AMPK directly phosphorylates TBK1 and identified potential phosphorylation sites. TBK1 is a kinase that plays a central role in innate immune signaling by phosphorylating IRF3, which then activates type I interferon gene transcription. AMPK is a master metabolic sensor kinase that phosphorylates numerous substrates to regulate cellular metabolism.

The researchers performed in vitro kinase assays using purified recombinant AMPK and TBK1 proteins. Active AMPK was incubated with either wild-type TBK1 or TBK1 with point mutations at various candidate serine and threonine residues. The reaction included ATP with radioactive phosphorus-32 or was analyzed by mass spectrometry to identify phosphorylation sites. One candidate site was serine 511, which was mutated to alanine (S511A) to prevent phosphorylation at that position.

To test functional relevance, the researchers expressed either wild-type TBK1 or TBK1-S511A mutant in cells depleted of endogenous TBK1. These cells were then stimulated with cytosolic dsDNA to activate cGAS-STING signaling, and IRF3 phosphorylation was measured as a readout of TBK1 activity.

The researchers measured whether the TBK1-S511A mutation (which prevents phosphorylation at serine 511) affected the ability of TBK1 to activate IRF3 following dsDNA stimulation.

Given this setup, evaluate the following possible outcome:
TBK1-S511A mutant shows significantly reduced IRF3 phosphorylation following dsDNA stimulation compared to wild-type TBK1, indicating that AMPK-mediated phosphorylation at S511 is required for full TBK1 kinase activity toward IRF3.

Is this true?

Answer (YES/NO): YES